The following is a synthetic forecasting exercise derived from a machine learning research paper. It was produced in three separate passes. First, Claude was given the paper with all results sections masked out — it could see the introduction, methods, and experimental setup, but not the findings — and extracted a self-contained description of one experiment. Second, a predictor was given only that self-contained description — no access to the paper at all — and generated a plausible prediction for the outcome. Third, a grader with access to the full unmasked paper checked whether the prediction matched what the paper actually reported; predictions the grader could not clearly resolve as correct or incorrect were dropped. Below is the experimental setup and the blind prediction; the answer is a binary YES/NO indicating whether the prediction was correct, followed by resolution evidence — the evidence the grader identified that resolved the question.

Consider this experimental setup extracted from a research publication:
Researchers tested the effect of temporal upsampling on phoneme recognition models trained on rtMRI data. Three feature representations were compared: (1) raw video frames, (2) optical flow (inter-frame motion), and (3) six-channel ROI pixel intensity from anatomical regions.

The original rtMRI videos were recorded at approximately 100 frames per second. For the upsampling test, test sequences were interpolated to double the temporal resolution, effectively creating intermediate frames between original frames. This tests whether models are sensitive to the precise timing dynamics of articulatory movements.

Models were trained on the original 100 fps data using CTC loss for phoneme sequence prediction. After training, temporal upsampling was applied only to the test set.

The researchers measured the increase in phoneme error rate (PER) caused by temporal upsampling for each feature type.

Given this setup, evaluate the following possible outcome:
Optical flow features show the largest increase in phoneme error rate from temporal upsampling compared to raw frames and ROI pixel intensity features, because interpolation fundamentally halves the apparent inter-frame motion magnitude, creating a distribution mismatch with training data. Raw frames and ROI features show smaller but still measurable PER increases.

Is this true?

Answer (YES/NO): NO